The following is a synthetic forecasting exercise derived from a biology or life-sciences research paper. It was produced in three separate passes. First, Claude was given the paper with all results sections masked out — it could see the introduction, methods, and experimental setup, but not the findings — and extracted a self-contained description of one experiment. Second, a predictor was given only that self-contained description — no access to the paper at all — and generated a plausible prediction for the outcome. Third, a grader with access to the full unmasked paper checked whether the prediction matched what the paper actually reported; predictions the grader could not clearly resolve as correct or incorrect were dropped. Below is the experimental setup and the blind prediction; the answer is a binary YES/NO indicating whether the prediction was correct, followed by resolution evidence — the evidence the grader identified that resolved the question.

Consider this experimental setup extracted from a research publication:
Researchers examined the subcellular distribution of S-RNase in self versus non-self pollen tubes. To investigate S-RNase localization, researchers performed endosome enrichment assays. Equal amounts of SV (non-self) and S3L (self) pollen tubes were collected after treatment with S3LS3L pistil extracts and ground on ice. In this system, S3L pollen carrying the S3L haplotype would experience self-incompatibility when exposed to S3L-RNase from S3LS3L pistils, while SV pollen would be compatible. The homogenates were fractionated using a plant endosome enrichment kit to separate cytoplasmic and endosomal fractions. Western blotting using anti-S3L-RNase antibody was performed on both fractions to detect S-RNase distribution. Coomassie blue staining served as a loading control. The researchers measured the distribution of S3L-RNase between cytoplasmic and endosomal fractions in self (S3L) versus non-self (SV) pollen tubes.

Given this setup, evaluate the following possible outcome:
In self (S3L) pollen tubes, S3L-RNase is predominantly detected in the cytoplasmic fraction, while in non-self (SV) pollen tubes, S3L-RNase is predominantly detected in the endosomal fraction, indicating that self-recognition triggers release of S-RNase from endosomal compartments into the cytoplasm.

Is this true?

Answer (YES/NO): NO